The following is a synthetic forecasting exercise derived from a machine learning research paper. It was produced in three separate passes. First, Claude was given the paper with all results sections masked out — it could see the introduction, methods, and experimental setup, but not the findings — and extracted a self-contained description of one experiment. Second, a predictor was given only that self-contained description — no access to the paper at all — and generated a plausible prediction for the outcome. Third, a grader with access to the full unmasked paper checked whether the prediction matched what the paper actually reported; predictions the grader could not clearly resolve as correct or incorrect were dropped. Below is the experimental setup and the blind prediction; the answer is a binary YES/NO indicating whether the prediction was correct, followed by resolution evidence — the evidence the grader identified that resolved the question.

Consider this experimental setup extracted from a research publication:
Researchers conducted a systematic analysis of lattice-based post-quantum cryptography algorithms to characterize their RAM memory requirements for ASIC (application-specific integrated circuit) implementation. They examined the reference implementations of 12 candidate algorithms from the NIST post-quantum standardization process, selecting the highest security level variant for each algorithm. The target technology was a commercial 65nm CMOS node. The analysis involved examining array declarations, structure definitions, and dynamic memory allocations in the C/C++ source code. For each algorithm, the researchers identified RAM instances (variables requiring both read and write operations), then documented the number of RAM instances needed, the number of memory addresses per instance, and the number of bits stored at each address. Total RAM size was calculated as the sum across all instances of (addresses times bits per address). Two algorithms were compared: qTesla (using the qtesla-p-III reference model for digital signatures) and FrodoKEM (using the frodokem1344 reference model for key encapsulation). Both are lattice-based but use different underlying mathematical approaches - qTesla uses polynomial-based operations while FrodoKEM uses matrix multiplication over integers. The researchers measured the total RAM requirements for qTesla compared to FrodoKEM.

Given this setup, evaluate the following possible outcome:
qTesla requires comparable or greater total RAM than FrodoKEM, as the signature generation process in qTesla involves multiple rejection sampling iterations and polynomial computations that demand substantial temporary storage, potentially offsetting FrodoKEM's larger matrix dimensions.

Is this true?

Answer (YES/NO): YES